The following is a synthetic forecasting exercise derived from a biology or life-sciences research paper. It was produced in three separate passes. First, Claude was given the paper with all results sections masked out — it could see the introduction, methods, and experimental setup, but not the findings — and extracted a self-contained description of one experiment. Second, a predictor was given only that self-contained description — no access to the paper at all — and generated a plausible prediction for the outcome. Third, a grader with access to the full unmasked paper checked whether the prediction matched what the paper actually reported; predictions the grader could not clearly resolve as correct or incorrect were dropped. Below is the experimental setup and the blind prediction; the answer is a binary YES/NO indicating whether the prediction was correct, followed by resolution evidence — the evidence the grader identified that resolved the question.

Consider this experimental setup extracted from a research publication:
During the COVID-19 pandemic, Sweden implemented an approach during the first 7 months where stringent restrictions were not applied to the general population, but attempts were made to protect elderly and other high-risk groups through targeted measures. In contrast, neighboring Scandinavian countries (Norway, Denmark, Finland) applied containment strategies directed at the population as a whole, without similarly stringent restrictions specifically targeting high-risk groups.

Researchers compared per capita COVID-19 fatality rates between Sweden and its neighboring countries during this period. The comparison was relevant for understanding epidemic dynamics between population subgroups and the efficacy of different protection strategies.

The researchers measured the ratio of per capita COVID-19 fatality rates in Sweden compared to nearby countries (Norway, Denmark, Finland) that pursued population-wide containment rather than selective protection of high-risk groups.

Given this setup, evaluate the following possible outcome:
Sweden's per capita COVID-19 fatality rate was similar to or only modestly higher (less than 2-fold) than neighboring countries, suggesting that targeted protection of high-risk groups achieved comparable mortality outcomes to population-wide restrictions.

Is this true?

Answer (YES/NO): NO